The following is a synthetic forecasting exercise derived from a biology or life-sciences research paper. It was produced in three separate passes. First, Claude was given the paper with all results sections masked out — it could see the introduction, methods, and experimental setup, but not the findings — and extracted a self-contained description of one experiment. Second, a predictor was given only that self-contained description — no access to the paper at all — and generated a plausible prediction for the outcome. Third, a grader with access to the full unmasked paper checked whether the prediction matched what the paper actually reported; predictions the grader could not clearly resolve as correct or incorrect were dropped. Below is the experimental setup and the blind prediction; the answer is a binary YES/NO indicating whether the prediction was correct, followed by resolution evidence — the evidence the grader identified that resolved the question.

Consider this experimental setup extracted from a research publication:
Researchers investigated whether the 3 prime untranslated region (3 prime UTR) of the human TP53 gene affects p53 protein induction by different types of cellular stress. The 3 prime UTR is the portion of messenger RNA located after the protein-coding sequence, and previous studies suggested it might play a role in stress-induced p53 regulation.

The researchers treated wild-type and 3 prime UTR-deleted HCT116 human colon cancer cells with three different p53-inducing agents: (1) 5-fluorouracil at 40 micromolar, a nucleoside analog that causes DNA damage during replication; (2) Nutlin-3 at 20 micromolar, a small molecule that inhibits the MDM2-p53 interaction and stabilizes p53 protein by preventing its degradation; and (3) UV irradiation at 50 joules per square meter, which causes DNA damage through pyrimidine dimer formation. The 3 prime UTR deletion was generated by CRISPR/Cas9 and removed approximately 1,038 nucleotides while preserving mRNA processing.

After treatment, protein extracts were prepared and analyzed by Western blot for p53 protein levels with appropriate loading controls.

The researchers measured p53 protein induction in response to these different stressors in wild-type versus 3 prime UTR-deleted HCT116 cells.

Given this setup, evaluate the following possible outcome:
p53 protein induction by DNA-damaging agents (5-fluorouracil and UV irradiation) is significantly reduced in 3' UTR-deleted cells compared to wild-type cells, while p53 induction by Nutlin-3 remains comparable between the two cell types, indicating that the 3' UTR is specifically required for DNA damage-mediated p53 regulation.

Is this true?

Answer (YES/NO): NO